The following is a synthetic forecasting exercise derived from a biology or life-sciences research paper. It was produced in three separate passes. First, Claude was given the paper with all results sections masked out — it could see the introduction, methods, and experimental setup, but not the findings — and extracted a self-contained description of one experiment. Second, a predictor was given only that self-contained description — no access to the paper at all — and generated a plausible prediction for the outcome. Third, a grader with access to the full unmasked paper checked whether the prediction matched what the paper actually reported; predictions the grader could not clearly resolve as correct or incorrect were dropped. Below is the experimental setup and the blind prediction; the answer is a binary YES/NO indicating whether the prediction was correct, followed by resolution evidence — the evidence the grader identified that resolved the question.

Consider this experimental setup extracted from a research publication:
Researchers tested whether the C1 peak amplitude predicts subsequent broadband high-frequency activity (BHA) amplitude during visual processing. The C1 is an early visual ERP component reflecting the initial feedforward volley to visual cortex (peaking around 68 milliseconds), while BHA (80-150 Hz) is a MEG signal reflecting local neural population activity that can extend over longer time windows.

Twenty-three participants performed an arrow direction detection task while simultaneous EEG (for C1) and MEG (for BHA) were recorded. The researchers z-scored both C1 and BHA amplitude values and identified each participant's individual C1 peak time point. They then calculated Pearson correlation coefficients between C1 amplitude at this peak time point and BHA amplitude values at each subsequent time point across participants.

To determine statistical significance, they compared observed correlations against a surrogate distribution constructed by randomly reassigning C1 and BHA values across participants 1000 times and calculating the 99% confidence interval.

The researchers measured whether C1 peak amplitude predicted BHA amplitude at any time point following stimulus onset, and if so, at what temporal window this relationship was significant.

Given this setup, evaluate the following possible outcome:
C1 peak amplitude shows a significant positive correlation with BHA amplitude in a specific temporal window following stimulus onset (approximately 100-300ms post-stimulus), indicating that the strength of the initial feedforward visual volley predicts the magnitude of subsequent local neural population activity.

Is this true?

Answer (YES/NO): YES